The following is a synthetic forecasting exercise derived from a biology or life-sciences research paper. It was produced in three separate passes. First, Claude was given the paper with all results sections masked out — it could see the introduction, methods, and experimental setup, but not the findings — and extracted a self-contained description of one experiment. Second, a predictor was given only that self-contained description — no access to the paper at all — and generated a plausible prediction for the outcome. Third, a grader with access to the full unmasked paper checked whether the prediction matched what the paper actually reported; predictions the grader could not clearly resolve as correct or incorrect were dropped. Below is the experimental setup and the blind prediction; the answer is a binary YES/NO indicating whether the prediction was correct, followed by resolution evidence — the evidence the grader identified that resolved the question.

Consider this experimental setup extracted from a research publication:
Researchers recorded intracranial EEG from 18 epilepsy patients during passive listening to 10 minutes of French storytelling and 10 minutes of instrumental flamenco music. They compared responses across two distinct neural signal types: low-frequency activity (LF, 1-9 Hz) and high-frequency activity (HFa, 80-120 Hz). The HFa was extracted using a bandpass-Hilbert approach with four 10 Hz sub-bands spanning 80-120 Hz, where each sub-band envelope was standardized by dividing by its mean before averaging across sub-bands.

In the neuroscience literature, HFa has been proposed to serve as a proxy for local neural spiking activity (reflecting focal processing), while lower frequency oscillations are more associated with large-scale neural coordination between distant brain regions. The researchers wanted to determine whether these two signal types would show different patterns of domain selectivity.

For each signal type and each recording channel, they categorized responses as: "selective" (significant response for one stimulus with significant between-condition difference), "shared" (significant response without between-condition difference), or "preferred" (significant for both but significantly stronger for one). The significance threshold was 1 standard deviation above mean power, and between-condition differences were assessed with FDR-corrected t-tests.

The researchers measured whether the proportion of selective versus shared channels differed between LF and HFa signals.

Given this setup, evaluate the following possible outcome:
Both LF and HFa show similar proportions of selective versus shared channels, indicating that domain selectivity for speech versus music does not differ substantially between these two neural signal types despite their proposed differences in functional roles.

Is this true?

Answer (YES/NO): NO